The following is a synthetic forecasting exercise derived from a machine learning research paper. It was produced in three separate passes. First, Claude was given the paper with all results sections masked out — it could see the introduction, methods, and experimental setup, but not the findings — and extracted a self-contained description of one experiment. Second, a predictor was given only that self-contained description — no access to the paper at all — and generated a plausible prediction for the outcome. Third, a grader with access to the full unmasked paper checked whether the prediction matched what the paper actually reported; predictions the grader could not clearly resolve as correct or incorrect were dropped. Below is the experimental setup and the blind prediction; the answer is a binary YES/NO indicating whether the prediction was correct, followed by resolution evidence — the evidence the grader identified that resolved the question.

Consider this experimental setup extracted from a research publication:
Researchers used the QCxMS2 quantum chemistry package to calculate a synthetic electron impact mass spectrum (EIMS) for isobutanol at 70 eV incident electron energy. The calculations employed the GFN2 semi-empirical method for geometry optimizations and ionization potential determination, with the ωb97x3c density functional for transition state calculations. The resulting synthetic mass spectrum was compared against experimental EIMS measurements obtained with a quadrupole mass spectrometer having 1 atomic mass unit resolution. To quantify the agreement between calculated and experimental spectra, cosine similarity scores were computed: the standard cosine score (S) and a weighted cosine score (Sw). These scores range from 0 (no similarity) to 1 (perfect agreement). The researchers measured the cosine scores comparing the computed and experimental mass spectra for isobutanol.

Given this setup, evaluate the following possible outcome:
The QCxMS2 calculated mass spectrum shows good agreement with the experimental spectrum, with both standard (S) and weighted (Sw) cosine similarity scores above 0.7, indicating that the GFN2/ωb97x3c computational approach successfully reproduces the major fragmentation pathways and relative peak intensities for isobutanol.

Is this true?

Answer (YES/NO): YES